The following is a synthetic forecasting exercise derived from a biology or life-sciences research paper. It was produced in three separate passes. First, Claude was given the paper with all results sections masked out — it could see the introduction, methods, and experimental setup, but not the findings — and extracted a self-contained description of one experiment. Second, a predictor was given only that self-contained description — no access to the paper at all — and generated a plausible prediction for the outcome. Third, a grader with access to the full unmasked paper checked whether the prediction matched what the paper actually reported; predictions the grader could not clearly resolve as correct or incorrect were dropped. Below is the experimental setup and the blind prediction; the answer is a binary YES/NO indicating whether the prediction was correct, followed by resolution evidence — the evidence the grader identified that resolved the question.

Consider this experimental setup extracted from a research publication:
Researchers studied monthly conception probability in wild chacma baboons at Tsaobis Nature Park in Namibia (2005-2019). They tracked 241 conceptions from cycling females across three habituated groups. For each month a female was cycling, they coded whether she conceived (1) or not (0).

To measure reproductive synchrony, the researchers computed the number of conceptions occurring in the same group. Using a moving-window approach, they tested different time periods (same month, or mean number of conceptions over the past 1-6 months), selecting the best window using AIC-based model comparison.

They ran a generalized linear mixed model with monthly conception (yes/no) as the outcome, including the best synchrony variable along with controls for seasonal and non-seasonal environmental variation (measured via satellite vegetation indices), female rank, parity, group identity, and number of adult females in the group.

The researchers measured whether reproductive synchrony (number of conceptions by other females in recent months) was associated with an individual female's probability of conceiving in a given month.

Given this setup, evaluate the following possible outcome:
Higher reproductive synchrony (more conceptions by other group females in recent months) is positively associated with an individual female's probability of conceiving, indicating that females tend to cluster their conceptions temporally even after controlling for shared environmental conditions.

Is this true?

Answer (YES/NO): NO